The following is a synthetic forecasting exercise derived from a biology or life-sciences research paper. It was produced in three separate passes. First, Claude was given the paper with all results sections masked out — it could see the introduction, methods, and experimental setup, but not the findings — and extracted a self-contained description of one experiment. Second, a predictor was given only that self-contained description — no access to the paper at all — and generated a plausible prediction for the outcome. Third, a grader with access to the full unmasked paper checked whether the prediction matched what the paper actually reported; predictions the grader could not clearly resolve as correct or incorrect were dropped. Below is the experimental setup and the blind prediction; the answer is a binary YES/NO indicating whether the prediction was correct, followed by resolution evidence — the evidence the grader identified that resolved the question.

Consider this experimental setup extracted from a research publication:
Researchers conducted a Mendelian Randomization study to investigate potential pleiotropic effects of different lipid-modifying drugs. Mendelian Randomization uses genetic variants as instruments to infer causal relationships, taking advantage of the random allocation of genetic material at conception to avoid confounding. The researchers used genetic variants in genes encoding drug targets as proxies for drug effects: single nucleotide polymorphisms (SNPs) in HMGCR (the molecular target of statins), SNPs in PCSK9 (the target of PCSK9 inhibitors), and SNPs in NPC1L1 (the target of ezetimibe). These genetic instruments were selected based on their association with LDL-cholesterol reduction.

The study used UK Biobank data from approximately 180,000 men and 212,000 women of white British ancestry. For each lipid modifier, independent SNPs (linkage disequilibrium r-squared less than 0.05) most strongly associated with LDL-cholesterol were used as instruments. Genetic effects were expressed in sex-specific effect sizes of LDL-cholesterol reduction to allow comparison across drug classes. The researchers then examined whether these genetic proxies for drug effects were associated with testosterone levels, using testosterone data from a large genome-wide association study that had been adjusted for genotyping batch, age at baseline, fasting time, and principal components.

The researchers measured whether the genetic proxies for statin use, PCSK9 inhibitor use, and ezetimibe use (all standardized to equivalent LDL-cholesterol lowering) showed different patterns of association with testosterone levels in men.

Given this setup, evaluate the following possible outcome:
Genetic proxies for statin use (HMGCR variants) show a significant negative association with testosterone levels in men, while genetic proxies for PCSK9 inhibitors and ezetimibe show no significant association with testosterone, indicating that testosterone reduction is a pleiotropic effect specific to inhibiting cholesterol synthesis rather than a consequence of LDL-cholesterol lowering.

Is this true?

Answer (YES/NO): YES